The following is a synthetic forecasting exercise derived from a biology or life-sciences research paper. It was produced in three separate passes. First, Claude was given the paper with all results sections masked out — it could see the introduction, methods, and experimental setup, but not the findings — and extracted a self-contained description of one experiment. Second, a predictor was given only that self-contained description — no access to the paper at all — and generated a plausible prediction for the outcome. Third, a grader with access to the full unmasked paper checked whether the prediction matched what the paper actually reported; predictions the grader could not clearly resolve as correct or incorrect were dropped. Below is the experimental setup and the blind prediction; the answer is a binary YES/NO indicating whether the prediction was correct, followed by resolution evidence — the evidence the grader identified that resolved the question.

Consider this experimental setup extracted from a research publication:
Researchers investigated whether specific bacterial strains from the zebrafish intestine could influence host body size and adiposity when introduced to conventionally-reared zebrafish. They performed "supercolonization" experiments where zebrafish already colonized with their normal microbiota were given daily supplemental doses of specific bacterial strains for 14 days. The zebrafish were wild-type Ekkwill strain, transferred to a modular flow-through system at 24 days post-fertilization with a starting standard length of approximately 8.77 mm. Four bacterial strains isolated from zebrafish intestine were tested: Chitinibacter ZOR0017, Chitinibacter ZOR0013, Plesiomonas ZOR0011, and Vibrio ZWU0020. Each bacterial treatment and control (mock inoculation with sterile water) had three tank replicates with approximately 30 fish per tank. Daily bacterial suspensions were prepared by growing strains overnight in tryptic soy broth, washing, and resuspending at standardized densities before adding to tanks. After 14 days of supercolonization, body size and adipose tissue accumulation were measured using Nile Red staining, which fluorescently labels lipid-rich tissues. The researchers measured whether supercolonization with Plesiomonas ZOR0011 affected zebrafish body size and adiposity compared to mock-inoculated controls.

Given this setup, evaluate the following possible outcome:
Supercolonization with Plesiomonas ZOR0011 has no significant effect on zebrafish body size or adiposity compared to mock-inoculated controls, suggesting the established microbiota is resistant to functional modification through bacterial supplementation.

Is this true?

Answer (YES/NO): NO